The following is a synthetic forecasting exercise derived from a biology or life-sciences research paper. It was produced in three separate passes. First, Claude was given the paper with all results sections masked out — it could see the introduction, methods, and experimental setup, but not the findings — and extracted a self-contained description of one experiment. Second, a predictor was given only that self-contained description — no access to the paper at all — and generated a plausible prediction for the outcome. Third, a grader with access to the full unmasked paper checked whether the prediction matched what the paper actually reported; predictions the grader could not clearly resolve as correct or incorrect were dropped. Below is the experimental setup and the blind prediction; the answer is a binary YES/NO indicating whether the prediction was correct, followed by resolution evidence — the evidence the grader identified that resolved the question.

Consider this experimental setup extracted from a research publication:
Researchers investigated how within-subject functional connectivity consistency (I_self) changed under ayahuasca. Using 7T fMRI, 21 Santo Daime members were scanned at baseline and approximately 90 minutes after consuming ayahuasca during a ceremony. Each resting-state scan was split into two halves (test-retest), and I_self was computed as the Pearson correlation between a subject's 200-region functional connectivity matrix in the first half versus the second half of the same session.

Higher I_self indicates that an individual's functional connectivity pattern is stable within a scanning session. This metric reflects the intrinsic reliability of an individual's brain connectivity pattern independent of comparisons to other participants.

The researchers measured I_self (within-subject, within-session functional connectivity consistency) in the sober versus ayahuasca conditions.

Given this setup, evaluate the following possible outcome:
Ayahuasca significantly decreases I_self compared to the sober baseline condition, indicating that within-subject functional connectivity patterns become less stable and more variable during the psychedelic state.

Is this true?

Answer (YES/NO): NO